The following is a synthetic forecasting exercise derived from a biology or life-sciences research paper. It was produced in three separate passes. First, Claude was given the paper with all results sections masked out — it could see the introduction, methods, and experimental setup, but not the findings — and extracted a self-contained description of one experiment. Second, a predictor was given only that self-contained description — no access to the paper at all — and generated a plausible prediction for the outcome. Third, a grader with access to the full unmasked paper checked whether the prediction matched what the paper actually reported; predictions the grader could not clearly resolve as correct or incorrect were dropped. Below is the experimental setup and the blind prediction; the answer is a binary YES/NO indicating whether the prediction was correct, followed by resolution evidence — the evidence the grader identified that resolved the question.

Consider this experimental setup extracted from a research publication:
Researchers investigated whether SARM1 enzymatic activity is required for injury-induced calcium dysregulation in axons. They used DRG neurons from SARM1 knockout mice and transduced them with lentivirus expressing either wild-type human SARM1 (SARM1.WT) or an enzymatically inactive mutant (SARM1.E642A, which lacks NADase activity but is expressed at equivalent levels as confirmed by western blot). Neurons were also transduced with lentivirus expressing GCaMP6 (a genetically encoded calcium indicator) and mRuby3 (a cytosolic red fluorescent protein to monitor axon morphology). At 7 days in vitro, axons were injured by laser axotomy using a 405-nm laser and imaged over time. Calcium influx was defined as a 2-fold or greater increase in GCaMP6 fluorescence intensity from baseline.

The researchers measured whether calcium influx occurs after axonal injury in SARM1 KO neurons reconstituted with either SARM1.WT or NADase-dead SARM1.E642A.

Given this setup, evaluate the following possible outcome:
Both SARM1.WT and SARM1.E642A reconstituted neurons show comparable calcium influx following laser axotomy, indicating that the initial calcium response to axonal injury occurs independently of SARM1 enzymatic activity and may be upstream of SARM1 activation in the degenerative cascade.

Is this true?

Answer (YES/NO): NO